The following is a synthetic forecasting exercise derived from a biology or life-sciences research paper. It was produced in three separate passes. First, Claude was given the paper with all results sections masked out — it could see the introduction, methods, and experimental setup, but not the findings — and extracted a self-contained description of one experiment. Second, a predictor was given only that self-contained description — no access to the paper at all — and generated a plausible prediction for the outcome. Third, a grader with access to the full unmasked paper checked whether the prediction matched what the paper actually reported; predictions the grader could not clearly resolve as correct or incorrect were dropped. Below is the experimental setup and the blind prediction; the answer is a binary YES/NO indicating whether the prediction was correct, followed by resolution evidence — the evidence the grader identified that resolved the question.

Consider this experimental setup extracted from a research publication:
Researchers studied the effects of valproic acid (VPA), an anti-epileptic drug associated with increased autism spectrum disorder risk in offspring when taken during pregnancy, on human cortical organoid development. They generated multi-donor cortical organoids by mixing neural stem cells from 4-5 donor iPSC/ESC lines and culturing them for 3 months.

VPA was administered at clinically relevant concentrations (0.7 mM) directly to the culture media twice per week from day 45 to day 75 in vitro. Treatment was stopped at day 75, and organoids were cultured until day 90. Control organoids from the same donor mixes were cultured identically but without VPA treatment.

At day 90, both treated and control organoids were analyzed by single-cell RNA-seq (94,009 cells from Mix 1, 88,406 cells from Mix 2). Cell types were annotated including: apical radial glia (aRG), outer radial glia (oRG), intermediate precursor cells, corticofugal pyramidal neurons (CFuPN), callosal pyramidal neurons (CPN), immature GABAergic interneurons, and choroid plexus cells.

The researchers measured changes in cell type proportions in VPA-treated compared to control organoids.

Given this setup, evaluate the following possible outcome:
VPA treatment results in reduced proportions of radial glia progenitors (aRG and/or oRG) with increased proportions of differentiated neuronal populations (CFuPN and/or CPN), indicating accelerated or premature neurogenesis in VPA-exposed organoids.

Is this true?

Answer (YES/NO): NO